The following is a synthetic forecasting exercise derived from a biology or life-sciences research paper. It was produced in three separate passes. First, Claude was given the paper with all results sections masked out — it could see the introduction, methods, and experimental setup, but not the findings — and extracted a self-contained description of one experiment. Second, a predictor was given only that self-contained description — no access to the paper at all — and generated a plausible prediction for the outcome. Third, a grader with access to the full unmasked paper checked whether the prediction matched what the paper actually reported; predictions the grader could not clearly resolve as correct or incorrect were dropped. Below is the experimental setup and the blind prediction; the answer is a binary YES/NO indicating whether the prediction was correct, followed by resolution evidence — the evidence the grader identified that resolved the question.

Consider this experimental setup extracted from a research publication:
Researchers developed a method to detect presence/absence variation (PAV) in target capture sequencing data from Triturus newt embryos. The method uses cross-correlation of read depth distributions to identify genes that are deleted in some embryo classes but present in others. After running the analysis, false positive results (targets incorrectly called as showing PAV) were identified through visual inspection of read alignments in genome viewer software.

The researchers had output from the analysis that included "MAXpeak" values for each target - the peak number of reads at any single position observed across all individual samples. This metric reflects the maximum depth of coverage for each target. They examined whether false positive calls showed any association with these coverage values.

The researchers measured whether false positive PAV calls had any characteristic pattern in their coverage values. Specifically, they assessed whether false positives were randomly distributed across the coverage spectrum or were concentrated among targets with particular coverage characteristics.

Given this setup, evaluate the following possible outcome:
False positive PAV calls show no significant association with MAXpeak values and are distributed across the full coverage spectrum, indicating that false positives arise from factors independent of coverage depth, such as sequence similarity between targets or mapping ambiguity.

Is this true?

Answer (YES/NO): NO